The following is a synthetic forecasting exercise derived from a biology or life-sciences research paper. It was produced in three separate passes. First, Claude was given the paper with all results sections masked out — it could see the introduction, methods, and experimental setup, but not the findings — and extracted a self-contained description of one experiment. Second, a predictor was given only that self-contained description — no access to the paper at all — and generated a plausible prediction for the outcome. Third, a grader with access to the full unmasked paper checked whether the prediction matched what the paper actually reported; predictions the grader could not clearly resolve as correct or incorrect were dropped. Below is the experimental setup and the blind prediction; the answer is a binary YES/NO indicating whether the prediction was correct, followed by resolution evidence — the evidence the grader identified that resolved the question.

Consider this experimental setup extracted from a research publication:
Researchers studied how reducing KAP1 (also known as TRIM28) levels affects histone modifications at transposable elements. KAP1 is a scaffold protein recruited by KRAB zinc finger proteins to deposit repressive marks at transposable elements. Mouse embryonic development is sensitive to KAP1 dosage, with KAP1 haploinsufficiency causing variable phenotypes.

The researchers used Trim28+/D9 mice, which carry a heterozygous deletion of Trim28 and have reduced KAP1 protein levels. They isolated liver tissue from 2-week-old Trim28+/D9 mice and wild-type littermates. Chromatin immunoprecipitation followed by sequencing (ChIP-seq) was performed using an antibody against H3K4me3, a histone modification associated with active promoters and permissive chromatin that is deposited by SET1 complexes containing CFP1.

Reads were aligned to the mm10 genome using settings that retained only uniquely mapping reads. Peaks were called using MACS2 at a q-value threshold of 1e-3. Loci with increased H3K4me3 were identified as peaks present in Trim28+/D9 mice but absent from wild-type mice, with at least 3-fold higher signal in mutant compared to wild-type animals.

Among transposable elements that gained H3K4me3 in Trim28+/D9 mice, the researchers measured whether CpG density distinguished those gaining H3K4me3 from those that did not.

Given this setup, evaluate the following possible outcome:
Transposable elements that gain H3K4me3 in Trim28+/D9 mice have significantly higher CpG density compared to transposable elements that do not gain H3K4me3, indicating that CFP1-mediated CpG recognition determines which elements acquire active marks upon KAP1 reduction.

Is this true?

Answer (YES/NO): YES